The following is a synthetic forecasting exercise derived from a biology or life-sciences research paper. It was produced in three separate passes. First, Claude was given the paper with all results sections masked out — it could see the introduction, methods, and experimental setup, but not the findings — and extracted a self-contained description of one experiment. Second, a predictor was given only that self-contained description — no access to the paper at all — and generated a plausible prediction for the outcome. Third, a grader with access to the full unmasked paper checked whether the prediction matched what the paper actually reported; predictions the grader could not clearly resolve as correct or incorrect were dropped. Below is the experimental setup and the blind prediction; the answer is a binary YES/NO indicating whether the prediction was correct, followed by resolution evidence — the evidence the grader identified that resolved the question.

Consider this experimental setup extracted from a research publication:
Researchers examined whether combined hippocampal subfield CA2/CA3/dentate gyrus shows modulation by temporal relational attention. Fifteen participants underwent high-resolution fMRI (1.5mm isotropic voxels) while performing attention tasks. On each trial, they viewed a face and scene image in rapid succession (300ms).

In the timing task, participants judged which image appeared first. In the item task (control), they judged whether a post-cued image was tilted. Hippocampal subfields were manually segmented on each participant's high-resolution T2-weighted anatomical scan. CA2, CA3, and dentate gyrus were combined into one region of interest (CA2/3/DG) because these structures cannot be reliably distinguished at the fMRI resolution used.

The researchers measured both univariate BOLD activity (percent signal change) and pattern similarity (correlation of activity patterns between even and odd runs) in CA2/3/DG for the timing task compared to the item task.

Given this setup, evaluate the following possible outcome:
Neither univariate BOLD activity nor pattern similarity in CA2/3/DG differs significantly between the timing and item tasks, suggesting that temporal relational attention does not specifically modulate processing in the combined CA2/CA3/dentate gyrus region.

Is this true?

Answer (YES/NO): NO